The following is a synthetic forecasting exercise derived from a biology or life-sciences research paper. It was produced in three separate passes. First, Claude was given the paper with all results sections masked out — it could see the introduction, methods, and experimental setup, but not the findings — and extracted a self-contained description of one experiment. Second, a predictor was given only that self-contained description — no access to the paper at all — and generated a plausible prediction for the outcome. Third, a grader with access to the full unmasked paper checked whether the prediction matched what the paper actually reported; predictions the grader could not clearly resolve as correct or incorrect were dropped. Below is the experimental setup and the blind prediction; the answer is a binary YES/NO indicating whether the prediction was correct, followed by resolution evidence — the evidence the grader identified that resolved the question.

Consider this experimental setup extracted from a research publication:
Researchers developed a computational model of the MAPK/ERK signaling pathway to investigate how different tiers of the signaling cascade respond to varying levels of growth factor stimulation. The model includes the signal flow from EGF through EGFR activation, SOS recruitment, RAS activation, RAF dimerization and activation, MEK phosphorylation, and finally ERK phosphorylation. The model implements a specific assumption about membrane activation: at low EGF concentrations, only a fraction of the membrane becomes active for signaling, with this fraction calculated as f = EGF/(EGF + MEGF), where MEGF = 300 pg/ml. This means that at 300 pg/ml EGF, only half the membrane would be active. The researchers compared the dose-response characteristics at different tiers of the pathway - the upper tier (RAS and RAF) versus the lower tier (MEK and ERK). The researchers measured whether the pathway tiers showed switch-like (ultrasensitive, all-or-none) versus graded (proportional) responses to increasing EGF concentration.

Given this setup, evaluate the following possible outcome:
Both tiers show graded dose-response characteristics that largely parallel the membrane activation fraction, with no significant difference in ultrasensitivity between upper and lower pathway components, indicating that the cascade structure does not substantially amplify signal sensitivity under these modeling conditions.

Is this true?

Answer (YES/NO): NO